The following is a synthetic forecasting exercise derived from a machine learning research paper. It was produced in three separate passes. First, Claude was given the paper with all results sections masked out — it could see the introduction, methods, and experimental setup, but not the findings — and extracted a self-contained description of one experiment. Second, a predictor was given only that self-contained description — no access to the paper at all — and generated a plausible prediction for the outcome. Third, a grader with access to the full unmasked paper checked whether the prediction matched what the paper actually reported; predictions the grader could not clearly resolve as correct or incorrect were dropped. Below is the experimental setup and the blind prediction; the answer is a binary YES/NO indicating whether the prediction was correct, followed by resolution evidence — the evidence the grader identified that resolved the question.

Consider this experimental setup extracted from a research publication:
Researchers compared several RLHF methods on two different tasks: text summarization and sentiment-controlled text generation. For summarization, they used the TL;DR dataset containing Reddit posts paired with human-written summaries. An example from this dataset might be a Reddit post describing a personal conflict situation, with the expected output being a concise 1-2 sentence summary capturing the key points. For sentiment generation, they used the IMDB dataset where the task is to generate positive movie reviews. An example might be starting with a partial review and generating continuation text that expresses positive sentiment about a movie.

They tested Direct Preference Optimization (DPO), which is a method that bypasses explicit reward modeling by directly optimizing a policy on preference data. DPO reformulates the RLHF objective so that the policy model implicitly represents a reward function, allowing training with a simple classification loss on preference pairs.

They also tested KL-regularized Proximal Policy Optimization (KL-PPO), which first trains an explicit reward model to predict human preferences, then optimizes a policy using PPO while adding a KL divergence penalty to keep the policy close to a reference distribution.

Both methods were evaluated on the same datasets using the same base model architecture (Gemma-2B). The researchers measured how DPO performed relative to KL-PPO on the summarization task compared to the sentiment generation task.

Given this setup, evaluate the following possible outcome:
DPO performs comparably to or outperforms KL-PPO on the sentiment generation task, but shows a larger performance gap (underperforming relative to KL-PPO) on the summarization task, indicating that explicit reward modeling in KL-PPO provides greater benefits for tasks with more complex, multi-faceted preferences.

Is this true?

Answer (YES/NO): YES